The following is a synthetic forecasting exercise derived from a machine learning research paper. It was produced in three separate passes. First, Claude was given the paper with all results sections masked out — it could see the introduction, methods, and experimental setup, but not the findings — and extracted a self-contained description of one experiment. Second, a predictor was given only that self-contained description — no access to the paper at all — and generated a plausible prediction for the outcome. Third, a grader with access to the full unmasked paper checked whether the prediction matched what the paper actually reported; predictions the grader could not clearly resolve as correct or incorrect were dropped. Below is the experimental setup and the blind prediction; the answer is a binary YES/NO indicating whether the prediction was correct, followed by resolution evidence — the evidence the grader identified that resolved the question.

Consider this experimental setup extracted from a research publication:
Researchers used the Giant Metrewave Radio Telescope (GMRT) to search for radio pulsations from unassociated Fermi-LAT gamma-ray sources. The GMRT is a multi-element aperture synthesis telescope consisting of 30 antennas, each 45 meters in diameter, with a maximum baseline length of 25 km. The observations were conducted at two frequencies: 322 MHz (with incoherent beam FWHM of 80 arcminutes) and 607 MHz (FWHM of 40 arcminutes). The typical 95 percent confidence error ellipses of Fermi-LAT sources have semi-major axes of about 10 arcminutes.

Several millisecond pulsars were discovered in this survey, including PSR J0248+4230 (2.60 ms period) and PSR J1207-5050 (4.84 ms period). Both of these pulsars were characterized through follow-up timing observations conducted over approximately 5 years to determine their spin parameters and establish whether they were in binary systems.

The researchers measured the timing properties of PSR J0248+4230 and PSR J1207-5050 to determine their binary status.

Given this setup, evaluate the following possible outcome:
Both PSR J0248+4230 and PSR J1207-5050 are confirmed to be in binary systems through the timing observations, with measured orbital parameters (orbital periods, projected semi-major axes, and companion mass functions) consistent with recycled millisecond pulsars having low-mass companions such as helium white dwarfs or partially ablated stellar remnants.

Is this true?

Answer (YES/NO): NO